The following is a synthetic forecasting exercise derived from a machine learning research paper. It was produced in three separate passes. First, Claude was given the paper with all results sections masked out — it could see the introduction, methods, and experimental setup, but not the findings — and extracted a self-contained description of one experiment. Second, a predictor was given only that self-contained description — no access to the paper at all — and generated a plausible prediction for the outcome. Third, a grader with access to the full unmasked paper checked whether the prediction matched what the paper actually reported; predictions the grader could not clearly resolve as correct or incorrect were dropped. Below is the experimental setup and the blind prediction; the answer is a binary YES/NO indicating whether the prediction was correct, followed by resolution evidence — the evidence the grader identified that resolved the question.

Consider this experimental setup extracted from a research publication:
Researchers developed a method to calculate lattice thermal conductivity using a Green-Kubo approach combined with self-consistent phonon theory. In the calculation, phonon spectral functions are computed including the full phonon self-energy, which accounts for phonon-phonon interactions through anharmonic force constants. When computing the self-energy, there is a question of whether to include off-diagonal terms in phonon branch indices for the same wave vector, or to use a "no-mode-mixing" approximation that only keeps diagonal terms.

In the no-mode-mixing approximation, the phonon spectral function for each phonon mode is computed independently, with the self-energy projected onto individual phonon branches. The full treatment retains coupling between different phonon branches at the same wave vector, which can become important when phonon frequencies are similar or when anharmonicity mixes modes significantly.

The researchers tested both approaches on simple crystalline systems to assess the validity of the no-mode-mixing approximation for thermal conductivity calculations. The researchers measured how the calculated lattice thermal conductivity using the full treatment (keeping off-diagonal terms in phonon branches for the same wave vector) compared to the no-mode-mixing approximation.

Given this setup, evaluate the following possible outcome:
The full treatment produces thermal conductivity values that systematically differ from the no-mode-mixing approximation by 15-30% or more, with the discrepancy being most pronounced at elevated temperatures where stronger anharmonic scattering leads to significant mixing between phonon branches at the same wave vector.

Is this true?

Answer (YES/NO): NO